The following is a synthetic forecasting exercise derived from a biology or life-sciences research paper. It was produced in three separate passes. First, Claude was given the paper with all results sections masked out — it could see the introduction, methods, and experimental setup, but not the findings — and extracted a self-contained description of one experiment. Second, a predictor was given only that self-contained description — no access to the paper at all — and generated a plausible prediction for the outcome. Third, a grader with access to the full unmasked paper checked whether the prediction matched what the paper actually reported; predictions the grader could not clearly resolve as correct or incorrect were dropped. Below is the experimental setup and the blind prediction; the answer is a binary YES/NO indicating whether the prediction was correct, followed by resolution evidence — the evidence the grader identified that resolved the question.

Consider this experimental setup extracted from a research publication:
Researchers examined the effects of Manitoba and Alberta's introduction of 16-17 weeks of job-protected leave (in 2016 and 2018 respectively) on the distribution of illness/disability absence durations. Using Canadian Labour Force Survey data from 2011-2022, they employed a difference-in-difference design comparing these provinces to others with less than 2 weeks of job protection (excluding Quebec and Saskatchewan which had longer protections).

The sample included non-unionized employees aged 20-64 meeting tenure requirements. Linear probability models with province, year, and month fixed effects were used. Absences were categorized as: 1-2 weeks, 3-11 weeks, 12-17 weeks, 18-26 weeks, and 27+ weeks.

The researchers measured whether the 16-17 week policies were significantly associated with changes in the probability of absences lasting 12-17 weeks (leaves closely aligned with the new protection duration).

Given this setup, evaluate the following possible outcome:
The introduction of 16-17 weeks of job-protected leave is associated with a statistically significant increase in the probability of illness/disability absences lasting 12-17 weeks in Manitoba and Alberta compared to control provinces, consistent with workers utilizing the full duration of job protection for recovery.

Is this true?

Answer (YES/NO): YES